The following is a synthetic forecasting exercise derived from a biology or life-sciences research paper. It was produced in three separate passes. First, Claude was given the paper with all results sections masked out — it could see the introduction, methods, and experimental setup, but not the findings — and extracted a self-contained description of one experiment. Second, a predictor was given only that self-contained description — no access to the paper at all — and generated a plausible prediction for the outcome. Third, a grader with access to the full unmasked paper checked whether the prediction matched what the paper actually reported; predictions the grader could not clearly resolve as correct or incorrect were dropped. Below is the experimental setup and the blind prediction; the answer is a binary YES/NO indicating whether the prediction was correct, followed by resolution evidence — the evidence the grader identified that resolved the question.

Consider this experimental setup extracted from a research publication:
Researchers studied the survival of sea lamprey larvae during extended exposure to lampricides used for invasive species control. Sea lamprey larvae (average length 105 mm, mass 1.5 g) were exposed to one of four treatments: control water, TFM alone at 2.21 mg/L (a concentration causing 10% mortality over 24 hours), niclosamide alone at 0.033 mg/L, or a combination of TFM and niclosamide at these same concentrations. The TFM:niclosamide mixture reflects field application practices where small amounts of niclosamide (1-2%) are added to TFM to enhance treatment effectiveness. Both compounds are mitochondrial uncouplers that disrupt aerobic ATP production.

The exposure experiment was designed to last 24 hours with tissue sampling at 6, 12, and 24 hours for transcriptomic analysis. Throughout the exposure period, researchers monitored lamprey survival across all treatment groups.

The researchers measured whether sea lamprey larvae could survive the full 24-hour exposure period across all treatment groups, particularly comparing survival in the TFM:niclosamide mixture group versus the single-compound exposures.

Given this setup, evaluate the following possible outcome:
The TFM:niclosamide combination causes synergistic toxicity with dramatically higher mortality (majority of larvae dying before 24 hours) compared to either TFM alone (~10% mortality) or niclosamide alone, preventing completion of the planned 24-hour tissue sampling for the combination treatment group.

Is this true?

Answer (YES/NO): YES